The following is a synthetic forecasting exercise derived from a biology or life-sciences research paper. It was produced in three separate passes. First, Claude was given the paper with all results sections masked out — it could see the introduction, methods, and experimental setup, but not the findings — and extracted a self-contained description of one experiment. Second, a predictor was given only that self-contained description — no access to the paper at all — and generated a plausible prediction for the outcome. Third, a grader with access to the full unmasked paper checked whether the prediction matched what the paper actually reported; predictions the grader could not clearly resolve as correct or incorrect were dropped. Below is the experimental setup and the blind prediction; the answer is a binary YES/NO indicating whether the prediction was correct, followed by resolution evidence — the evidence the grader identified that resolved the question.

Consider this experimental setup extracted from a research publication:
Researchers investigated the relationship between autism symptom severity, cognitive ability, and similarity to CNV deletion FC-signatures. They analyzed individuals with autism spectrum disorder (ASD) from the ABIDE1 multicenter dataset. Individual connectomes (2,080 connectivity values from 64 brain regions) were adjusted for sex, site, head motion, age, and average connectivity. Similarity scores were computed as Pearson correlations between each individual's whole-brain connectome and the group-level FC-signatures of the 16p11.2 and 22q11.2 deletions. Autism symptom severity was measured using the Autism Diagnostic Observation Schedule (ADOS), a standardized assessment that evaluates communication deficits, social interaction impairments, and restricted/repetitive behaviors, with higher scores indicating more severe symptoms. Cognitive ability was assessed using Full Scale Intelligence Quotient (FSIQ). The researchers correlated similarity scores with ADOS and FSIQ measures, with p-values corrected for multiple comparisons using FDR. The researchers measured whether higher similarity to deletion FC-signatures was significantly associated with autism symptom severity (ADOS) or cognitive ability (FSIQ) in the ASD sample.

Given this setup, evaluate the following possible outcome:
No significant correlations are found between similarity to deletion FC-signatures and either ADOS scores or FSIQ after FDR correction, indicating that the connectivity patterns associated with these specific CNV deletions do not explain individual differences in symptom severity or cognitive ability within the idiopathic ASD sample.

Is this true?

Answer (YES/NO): NO